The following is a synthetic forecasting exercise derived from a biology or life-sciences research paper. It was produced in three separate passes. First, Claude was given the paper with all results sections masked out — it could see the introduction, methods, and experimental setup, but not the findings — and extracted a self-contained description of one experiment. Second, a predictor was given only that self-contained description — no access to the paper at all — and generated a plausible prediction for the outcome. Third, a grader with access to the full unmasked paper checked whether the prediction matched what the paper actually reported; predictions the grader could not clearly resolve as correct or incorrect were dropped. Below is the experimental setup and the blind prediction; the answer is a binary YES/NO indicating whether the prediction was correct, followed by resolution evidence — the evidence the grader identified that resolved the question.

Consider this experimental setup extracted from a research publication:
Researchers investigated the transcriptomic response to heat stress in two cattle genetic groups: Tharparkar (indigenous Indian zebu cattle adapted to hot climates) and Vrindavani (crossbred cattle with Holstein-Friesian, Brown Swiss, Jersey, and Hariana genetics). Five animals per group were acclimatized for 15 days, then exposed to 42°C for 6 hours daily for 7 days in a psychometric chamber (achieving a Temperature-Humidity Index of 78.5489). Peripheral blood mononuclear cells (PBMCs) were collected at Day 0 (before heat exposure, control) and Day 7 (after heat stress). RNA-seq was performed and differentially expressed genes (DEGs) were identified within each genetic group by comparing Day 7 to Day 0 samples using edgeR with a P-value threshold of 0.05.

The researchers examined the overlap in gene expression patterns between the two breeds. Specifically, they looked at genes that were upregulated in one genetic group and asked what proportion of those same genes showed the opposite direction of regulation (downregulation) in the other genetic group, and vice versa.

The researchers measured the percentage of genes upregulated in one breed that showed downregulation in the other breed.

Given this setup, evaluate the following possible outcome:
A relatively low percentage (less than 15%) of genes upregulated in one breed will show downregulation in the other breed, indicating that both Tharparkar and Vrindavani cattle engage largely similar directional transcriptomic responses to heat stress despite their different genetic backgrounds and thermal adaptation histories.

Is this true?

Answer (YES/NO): NO